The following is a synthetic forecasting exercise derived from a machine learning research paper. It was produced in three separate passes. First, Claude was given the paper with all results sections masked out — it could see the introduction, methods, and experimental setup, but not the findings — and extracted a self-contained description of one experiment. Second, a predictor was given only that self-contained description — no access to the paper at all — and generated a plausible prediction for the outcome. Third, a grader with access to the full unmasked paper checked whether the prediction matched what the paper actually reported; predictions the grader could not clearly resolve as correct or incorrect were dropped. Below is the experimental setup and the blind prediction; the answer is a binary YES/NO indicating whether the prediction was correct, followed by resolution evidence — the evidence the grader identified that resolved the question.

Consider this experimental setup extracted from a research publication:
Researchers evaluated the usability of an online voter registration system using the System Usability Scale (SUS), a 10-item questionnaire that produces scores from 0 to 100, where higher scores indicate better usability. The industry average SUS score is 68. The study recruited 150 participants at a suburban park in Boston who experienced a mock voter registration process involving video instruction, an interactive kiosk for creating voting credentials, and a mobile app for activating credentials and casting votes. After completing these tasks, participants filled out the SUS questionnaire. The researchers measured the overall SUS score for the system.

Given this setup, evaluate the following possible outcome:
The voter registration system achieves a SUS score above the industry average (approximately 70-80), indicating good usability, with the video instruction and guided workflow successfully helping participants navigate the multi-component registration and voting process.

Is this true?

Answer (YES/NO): YES